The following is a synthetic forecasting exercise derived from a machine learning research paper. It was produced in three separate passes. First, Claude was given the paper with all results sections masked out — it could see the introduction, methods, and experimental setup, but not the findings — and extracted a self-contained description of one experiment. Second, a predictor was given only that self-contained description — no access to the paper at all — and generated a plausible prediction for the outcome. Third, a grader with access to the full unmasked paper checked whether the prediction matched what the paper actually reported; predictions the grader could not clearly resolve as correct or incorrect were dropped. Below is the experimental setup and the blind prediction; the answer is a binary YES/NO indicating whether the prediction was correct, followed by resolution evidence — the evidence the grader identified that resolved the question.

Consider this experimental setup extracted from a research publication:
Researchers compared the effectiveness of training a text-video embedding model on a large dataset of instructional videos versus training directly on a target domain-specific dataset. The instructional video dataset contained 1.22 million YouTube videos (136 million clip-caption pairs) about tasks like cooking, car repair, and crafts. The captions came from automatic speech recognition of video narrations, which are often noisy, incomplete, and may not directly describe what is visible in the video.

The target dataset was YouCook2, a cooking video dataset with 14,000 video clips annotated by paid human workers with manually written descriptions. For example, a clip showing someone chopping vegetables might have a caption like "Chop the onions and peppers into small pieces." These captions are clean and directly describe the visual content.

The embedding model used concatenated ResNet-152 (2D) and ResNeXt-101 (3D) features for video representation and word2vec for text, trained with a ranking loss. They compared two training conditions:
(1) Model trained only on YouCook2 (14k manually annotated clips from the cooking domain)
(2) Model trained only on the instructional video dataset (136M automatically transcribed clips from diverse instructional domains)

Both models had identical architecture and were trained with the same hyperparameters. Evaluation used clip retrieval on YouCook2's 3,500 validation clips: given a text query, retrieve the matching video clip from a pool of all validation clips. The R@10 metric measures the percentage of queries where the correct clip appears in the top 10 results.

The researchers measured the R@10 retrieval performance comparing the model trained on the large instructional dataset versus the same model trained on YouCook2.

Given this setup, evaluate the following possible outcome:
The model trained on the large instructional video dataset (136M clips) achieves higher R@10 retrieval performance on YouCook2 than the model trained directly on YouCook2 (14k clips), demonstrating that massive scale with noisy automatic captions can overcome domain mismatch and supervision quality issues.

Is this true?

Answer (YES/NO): YES